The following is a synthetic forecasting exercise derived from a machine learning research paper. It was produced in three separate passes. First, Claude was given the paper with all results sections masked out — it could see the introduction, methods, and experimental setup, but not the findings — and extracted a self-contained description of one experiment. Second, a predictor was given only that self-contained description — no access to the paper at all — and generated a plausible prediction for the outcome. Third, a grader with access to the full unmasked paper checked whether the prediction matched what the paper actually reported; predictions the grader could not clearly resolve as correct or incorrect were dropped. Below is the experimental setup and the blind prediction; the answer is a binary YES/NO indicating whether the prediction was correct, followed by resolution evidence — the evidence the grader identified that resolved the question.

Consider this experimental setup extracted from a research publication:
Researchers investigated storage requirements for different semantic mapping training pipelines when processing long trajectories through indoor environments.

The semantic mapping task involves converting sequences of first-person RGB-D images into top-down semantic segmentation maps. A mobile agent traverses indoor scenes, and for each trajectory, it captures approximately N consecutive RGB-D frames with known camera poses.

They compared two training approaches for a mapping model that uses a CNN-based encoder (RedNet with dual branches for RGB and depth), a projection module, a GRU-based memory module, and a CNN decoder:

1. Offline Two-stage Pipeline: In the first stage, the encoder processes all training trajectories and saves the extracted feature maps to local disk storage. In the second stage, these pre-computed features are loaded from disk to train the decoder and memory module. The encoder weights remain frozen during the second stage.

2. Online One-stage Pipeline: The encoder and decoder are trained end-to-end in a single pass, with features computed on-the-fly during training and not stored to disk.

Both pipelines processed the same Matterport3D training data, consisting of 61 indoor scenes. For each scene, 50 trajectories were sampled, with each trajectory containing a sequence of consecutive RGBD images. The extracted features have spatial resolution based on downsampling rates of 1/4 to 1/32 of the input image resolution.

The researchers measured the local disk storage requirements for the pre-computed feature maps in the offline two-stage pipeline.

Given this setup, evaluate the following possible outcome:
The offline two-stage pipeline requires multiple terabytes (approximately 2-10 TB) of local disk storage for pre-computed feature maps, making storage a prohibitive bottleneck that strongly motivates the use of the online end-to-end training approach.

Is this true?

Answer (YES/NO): YES